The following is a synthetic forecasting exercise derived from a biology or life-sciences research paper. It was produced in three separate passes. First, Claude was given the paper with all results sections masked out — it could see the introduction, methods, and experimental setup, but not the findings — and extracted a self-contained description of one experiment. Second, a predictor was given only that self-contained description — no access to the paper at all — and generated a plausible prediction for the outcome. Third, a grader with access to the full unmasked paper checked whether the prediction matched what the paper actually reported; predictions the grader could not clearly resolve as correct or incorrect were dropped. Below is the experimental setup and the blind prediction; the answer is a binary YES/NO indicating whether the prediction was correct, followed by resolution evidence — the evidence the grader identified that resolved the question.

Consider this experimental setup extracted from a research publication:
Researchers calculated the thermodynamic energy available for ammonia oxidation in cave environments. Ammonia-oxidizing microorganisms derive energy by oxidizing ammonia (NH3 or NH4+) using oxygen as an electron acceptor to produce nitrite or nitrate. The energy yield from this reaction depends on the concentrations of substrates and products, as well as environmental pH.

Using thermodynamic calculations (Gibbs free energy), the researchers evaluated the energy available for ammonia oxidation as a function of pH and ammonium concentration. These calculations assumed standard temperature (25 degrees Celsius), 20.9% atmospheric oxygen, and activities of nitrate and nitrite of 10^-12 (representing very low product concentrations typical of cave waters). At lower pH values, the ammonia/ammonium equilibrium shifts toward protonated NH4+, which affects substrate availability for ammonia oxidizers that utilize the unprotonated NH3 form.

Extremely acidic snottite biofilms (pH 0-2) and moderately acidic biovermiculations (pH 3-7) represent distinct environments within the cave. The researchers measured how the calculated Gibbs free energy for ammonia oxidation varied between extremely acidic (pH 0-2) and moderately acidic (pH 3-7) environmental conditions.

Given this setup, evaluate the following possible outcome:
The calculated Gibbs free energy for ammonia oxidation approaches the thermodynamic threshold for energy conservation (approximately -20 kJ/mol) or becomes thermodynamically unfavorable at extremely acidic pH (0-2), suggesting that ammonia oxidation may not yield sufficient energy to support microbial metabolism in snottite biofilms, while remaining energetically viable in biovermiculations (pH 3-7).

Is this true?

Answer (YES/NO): NO